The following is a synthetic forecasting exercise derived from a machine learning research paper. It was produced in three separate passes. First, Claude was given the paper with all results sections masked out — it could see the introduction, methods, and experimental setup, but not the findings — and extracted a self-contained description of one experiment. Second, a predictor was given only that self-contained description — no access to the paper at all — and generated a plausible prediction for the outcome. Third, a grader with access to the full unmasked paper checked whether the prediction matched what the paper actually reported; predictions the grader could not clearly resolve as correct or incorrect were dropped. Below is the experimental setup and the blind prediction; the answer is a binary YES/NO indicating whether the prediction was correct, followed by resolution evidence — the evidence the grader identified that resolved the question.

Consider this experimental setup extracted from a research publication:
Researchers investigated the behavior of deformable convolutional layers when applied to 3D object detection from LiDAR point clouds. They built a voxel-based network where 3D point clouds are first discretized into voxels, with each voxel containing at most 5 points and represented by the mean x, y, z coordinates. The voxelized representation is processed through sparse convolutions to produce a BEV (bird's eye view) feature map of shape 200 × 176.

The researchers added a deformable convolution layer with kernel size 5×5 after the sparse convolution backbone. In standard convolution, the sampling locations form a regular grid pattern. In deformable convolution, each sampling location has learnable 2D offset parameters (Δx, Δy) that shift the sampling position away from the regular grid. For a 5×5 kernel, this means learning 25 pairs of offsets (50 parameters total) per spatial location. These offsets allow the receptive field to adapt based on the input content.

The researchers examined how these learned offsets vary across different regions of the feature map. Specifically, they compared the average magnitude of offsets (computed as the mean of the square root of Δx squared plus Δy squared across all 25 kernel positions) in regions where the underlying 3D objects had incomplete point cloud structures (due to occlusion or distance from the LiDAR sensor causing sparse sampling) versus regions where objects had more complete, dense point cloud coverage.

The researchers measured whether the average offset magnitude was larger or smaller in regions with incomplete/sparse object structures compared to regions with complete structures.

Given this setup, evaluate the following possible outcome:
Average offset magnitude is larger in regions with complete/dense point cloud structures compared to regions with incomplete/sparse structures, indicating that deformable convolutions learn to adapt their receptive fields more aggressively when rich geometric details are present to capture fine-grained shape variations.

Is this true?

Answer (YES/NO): NO